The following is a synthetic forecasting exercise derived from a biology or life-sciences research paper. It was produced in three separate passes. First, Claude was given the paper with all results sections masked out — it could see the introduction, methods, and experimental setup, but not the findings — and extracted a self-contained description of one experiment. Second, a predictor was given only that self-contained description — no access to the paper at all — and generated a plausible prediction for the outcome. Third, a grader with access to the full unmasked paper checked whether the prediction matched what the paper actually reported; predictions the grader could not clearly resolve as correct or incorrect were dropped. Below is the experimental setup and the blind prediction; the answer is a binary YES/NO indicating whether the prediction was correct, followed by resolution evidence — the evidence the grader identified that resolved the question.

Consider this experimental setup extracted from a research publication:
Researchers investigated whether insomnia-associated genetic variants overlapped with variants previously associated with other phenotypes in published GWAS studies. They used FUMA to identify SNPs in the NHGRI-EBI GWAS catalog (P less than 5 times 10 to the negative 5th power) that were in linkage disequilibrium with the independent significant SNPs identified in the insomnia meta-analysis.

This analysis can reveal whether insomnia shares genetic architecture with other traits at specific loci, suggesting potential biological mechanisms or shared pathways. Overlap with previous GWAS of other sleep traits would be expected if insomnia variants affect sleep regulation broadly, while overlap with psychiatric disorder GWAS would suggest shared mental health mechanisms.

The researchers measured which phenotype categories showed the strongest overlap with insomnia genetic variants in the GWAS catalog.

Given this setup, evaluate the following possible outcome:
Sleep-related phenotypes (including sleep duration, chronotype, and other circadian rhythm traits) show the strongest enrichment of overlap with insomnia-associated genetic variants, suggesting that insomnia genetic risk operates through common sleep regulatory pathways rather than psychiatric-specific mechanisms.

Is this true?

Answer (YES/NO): NO